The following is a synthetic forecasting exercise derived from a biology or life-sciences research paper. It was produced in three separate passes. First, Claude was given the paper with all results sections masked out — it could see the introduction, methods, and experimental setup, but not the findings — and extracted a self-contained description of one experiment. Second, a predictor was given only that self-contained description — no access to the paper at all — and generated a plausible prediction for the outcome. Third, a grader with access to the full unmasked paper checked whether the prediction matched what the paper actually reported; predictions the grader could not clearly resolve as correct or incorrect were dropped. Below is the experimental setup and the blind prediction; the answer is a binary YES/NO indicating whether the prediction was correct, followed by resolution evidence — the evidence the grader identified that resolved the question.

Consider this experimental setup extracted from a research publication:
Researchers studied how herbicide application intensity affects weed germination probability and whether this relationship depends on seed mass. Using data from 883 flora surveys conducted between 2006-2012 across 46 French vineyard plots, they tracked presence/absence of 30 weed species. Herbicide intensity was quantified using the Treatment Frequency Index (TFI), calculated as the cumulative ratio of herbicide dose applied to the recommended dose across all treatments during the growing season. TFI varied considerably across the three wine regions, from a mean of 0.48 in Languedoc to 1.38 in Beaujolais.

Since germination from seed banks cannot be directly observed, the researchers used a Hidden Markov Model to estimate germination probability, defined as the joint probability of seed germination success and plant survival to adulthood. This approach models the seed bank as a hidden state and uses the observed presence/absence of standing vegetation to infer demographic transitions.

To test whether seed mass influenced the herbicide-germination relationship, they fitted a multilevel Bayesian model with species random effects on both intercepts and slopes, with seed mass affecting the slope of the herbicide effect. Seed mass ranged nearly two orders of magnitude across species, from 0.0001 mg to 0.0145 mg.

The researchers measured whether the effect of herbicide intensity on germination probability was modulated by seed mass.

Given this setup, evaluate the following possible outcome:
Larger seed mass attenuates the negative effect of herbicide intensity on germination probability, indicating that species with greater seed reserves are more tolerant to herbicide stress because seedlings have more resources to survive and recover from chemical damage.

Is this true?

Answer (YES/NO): NO